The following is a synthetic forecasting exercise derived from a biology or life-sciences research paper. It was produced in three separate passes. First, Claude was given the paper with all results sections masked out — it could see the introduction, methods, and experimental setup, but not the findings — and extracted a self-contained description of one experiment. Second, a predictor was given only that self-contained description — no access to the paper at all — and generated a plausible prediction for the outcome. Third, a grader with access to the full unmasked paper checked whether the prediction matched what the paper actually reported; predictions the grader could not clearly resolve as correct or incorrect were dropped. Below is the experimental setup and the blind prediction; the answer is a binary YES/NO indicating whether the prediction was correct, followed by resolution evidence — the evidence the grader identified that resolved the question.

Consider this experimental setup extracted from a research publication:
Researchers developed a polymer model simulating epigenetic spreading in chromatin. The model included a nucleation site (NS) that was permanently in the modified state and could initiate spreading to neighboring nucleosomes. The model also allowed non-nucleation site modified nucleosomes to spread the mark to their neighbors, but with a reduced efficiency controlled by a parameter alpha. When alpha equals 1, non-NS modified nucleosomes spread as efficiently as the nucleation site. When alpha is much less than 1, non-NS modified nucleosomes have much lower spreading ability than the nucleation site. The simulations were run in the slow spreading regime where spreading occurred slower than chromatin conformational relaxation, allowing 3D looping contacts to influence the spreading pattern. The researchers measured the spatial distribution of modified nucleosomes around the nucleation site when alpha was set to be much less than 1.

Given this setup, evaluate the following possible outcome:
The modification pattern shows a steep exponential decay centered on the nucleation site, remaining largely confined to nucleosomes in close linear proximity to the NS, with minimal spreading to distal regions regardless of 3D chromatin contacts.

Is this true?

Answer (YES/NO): NO